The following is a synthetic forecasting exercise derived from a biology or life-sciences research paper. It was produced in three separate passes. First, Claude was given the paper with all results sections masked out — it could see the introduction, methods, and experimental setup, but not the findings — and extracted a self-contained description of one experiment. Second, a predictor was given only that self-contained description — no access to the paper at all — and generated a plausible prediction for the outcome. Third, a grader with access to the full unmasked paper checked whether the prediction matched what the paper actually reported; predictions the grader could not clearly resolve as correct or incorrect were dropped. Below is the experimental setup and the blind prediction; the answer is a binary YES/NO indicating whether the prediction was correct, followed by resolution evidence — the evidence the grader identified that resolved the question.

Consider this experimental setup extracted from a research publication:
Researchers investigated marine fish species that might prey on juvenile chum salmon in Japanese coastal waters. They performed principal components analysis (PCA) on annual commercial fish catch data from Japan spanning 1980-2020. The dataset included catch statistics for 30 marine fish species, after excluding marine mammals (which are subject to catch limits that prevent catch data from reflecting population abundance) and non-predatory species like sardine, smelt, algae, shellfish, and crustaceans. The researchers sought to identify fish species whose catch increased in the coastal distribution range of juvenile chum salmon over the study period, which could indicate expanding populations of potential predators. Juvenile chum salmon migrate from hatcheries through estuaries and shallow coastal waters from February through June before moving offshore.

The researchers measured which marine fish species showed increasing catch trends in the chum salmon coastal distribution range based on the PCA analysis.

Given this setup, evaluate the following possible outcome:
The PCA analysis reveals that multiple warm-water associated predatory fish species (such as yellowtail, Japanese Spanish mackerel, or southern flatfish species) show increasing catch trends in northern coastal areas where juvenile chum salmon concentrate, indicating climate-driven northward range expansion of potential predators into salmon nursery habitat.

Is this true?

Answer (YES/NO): NO